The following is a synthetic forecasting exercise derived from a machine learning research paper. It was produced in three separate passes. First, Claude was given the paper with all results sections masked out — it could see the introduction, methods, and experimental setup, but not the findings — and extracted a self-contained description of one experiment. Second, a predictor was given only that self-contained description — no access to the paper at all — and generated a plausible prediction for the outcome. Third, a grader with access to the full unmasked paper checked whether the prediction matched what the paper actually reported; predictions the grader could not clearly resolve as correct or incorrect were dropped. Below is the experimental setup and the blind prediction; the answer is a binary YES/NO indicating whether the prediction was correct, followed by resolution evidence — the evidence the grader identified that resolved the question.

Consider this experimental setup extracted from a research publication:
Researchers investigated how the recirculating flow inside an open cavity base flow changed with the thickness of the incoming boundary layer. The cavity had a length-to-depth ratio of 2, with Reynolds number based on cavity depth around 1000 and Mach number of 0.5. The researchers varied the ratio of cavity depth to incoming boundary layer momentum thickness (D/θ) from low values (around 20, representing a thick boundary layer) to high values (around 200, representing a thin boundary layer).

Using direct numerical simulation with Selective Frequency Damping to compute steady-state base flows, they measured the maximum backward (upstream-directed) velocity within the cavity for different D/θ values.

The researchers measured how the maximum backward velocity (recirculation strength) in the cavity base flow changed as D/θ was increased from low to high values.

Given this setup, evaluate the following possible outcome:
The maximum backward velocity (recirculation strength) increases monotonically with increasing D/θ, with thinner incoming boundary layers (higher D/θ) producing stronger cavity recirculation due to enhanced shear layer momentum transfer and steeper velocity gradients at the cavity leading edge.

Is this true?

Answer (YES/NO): NO